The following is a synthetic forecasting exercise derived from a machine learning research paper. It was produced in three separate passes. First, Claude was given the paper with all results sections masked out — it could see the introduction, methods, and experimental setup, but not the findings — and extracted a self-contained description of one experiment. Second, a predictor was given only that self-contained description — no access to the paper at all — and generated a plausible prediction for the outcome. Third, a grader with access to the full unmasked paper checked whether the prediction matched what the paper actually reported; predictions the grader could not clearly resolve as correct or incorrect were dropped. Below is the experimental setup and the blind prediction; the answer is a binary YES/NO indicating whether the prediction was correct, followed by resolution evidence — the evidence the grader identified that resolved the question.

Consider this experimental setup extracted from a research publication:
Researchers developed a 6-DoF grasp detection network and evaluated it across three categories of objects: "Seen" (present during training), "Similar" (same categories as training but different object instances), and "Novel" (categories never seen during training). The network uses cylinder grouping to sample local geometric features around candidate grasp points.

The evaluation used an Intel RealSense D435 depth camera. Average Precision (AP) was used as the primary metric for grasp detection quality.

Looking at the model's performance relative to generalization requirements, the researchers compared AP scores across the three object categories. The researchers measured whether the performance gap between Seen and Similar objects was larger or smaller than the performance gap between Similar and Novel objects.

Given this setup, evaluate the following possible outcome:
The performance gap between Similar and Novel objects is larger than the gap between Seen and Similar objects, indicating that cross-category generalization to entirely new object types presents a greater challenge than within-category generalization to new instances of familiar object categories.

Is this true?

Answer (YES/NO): YES